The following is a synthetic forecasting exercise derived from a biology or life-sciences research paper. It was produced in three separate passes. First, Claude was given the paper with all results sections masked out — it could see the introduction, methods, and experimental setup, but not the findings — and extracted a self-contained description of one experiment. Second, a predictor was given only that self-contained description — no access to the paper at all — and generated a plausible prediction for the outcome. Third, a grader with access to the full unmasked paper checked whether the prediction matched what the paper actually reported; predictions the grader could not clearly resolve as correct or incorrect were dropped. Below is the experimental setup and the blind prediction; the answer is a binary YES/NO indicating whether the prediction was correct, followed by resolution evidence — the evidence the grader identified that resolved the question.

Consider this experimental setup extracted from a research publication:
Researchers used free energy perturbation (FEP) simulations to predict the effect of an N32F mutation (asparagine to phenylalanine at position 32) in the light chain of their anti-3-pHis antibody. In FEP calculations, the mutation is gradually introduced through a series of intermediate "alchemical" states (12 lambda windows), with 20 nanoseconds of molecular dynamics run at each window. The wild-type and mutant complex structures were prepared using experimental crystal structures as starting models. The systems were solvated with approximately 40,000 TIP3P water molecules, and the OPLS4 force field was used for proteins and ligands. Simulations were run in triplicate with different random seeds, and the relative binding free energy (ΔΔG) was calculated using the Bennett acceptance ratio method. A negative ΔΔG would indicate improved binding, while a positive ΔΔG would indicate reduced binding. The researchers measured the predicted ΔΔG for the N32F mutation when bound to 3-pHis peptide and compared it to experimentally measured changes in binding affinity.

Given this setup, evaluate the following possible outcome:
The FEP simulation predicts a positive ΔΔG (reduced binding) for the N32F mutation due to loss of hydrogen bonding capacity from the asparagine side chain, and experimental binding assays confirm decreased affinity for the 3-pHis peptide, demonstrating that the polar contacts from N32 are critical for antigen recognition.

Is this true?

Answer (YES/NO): NO